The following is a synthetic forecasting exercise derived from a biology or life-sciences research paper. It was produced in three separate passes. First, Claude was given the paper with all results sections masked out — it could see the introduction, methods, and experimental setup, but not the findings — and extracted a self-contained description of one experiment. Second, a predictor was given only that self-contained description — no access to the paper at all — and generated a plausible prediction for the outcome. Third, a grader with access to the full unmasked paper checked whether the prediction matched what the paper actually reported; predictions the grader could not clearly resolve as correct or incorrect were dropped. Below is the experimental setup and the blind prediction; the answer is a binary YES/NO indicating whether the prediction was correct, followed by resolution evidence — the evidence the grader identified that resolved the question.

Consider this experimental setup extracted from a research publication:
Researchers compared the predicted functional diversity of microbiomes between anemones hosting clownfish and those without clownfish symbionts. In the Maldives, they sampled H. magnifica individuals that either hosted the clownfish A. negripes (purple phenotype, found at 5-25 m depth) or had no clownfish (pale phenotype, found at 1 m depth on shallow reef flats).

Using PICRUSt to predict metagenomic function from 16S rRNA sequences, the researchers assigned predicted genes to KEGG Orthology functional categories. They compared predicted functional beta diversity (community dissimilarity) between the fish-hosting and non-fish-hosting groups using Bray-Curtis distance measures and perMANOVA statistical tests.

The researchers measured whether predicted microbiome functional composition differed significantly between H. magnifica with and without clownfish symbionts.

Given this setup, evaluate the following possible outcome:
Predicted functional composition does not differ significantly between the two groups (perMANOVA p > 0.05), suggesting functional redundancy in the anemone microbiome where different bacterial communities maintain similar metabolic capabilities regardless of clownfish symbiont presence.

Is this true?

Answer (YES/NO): NO